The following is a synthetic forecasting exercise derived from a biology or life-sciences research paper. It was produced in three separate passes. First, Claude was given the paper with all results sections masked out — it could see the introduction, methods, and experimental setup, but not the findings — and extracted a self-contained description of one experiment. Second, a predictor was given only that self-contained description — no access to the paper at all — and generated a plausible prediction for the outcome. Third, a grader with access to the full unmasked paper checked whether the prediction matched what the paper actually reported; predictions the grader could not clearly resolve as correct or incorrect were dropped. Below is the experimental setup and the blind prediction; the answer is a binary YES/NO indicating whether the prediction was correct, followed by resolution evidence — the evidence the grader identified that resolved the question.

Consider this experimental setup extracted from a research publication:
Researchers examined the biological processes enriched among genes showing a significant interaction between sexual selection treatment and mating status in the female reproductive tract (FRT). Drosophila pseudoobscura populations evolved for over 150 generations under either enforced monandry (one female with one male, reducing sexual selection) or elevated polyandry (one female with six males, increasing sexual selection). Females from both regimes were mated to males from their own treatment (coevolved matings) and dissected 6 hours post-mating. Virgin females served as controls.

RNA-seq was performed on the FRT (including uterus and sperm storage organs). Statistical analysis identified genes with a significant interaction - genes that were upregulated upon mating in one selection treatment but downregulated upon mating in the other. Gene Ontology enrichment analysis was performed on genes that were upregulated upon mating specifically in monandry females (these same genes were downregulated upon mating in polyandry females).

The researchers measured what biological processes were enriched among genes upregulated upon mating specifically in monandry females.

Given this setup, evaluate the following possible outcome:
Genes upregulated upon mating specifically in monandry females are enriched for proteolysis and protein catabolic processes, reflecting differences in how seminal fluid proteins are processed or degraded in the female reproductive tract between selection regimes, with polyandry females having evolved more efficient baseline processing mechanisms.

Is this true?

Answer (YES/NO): NO